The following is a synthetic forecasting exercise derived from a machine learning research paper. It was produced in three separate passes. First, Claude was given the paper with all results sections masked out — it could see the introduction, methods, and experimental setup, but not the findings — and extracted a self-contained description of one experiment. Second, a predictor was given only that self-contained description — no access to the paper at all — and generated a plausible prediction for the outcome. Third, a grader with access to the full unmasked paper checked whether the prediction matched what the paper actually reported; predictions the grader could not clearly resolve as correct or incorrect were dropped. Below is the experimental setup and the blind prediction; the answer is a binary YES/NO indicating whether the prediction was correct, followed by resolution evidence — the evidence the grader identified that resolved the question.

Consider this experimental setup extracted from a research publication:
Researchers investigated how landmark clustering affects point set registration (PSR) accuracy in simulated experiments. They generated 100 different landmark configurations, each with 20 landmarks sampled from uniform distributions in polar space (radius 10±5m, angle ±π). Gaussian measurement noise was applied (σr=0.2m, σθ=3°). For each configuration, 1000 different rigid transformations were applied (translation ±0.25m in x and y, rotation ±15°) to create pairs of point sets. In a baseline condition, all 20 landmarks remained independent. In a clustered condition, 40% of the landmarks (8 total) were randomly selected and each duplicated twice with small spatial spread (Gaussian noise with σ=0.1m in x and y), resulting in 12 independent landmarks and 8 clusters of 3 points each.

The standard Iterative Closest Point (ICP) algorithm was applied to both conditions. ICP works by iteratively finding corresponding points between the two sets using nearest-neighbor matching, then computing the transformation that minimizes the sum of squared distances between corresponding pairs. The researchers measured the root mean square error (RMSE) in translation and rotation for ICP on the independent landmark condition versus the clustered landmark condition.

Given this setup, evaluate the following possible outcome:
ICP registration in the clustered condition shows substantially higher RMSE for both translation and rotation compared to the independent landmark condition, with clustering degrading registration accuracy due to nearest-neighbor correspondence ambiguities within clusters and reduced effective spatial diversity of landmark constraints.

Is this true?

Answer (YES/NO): NO